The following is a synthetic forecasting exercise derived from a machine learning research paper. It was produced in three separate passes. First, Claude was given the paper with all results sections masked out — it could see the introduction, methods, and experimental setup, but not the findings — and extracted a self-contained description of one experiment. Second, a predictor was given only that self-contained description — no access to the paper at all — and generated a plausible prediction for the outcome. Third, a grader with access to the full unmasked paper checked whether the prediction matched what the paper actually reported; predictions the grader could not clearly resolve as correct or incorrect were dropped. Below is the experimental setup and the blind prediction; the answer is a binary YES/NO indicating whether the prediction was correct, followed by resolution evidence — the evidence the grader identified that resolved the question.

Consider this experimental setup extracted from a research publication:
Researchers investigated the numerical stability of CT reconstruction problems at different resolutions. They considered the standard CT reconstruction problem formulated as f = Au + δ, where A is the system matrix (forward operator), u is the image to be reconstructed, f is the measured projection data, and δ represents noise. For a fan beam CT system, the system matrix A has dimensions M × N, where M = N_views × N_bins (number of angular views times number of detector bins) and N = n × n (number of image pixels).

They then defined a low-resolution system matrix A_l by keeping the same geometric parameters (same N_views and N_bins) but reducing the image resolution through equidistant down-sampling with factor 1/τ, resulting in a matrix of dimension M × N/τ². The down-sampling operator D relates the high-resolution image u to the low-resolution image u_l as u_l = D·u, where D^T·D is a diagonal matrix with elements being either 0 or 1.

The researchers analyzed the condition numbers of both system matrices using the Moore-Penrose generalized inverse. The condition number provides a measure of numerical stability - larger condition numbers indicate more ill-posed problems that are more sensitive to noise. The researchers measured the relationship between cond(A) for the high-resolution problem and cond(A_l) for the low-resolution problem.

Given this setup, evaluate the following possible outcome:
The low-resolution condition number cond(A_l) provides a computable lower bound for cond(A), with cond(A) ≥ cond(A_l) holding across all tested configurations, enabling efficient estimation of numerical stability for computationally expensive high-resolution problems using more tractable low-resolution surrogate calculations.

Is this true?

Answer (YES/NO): NO